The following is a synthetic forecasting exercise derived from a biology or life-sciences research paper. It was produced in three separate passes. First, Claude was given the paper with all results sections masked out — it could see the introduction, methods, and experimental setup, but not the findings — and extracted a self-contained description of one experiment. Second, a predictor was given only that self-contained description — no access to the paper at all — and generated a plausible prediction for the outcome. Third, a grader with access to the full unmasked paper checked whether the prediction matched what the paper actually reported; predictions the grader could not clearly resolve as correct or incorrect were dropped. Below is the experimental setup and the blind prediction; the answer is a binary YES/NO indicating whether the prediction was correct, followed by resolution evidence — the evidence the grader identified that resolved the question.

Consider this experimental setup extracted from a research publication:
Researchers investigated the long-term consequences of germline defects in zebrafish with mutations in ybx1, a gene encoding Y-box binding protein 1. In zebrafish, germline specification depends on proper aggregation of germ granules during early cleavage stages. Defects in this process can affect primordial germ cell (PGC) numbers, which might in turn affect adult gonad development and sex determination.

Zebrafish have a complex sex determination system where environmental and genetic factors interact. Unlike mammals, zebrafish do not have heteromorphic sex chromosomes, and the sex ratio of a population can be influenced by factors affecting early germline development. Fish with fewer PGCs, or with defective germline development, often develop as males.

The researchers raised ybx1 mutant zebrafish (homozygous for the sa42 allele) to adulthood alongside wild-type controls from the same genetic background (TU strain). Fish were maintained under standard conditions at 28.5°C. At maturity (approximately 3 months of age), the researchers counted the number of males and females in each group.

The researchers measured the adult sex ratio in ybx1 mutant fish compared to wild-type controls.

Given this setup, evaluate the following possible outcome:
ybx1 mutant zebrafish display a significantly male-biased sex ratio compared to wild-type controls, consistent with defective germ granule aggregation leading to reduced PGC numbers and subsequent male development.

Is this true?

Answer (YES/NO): YES